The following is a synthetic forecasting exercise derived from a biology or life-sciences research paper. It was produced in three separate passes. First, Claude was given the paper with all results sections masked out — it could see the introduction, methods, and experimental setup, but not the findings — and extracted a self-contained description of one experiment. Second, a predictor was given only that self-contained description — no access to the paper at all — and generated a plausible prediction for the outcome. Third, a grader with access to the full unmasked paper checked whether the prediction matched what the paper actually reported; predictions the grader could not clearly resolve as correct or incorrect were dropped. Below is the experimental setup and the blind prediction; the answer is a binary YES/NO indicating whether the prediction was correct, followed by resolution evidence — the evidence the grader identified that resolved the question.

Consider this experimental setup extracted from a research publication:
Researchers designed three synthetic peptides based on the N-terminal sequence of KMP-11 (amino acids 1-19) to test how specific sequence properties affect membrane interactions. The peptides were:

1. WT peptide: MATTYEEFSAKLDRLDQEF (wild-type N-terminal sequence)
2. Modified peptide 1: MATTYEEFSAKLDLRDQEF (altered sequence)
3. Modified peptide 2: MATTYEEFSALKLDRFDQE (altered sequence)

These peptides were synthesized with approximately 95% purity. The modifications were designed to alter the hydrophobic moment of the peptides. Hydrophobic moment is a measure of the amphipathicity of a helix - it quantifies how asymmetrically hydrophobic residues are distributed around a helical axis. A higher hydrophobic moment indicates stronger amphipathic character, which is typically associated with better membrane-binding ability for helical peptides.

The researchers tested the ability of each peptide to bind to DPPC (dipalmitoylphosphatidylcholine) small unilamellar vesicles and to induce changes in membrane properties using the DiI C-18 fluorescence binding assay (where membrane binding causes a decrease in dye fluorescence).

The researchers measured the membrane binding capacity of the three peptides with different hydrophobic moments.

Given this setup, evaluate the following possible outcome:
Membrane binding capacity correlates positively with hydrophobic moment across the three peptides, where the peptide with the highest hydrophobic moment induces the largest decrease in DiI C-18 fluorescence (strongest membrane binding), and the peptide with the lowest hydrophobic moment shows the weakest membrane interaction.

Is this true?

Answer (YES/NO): YES